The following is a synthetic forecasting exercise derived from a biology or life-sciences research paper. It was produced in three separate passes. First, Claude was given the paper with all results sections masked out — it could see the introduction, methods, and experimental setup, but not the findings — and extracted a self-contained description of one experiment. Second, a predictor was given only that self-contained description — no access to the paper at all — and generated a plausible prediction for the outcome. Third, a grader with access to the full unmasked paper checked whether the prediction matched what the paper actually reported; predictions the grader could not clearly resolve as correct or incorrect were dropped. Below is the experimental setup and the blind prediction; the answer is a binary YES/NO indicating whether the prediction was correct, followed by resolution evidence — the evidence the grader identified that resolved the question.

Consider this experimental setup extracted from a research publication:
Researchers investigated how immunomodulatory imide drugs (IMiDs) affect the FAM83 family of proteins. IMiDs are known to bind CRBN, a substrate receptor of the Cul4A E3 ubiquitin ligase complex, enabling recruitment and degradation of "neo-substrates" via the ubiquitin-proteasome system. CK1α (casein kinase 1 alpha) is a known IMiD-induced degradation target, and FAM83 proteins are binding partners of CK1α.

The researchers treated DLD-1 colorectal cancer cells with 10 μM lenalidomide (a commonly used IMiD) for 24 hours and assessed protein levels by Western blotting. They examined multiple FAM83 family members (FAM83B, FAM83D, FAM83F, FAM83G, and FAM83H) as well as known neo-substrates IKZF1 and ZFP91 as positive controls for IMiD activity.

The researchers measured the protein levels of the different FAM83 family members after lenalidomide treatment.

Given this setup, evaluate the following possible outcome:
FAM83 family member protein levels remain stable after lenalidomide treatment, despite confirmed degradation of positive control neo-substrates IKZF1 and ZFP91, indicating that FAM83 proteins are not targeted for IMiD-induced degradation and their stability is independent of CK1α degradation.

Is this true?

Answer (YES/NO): NO